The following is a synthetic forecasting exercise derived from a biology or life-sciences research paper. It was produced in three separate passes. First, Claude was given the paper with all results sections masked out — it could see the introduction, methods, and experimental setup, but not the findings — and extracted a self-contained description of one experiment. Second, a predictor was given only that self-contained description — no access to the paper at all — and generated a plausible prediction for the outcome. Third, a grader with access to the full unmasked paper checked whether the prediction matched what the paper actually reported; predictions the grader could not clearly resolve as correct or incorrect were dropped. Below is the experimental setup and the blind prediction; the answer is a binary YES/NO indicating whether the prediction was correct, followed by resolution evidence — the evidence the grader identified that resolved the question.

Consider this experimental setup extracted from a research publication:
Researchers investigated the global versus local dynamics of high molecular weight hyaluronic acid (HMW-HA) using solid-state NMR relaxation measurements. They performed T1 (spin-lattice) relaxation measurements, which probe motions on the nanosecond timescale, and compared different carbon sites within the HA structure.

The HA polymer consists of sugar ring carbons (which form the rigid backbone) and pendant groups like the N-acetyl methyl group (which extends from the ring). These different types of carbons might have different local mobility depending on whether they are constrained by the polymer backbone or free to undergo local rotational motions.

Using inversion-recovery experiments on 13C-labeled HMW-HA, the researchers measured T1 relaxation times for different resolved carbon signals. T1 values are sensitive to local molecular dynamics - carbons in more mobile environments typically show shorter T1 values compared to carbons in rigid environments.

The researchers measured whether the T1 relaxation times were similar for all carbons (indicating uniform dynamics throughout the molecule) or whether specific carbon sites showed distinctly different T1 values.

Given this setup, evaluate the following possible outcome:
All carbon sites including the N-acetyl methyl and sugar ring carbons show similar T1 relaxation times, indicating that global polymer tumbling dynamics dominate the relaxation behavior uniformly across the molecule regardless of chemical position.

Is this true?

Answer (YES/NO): NO